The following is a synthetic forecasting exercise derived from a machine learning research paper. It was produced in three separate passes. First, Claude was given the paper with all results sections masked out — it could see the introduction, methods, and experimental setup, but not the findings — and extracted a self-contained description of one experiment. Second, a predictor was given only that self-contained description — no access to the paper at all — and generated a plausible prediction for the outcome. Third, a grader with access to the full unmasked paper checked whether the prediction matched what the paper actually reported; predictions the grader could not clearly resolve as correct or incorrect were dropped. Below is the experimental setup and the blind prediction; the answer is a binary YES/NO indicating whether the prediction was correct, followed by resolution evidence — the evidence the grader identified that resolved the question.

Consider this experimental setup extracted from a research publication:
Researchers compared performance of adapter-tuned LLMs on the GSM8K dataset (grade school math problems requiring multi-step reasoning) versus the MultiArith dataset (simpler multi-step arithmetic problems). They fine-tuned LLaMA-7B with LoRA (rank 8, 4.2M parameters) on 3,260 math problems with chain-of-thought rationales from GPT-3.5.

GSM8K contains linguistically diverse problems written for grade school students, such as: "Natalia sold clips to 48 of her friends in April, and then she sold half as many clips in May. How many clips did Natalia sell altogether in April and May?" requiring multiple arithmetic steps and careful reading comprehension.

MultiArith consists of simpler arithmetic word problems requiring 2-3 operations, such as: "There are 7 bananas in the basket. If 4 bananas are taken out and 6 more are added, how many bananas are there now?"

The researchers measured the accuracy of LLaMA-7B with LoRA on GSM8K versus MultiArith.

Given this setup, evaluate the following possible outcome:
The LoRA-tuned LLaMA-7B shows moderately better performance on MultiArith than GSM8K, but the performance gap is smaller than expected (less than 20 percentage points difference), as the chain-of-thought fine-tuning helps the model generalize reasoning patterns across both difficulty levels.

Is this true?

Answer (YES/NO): NO